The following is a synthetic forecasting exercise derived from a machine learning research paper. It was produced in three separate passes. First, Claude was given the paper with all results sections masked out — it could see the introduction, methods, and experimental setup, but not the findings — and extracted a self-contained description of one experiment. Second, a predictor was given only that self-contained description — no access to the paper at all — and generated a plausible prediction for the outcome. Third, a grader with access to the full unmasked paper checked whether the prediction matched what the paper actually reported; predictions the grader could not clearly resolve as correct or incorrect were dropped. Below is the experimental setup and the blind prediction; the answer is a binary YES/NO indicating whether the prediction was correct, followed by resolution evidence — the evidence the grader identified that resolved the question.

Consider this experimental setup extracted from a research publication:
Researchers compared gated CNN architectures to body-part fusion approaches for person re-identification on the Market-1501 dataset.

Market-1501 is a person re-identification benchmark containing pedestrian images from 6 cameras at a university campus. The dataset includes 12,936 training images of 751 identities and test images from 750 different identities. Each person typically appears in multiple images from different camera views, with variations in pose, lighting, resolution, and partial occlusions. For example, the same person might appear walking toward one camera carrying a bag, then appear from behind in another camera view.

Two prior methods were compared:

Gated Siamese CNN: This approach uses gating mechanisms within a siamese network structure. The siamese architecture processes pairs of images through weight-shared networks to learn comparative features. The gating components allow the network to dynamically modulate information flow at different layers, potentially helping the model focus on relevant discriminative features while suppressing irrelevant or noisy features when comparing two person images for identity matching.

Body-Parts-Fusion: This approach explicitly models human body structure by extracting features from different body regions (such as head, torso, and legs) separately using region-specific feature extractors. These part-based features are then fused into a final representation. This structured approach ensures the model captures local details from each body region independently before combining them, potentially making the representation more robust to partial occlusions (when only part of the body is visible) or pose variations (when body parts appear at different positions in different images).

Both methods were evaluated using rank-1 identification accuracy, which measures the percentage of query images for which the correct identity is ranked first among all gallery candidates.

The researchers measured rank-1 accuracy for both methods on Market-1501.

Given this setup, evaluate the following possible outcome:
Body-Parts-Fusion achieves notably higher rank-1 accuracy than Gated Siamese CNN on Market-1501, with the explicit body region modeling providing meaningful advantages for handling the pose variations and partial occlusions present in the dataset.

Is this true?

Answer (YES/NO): YES